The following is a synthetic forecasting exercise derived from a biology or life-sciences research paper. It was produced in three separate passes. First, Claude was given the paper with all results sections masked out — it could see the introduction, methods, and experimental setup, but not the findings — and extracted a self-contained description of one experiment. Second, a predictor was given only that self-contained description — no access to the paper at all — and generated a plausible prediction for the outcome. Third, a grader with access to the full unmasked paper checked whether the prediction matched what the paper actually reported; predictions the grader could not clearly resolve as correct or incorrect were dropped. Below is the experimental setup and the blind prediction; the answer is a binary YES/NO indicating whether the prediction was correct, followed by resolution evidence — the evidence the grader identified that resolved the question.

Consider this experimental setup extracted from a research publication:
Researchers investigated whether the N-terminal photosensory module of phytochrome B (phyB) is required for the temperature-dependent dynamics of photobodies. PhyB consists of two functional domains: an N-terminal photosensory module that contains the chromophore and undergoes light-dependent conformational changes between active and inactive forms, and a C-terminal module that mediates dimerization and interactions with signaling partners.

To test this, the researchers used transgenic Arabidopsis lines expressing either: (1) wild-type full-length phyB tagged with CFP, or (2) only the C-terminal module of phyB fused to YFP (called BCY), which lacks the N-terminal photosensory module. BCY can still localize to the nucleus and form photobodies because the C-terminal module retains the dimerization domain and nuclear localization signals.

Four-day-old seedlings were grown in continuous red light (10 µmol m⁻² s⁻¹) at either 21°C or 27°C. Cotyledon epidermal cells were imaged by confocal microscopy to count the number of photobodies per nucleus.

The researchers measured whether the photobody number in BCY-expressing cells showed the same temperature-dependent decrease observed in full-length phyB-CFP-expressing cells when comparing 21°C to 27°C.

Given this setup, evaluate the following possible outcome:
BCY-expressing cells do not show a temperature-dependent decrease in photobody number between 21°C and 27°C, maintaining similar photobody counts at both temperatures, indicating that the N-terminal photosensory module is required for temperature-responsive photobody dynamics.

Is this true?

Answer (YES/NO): YES